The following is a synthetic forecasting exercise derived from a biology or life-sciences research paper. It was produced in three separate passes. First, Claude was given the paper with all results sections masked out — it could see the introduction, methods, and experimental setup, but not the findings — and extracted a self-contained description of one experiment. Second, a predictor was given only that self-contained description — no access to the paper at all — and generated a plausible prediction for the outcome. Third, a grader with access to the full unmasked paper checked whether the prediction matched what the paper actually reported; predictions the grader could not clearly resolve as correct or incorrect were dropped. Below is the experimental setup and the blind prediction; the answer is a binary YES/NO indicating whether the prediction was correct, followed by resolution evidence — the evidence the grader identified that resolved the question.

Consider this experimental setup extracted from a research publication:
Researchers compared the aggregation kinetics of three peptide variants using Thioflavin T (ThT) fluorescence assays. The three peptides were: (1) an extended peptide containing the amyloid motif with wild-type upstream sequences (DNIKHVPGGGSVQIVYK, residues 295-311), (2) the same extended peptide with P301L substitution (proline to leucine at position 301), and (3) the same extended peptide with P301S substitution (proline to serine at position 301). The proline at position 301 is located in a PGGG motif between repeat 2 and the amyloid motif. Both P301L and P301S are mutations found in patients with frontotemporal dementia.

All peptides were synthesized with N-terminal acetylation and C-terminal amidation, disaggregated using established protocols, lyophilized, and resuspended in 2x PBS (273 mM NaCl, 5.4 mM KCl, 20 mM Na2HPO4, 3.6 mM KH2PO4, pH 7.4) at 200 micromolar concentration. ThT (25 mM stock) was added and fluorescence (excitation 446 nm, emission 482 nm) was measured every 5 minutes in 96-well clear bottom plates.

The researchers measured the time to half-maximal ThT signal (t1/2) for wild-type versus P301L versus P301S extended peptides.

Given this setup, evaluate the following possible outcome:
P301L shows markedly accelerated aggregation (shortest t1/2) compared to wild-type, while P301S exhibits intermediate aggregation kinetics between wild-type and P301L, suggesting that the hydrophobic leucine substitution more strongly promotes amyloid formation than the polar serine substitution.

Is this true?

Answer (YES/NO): NO